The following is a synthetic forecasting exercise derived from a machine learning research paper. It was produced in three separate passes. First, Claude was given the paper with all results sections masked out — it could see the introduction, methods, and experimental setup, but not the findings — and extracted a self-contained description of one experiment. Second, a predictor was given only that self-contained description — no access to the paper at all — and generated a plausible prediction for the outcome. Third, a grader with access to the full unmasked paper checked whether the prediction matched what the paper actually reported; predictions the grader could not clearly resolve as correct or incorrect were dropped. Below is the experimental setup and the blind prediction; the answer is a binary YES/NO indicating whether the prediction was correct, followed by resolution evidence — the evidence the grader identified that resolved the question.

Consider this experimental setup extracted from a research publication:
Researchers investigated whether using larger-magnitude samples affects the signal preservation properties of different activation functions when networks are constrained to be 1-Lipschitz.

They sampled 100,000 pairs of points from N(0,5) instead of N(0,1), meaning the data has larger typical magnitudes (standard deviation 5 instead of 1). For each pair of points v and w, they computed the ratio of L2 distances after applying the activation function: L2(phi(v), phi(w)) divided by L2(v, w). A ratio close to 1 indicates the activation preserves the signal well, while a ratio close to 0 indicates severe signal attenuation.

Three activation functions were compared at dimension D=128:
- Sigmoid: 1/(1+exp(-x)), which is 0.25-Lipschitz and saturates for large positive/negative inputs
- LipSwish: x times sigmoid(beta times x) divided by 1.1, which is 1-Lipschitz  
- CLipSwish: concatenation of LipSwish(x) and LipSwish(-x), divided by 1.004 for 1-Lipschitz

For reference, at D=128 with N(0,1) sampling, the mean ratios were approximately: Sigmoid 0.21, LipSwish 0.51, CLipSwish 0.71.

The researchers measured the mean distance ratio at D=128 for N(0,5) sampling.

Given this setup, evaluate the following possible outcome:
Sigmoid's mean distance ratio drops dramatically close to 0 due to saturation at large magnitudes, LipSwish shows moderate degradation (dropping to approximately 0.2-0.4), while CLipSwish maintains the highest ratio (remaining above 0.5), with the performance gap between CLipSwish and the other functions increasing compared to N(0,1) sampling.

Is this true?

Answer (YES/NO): NO